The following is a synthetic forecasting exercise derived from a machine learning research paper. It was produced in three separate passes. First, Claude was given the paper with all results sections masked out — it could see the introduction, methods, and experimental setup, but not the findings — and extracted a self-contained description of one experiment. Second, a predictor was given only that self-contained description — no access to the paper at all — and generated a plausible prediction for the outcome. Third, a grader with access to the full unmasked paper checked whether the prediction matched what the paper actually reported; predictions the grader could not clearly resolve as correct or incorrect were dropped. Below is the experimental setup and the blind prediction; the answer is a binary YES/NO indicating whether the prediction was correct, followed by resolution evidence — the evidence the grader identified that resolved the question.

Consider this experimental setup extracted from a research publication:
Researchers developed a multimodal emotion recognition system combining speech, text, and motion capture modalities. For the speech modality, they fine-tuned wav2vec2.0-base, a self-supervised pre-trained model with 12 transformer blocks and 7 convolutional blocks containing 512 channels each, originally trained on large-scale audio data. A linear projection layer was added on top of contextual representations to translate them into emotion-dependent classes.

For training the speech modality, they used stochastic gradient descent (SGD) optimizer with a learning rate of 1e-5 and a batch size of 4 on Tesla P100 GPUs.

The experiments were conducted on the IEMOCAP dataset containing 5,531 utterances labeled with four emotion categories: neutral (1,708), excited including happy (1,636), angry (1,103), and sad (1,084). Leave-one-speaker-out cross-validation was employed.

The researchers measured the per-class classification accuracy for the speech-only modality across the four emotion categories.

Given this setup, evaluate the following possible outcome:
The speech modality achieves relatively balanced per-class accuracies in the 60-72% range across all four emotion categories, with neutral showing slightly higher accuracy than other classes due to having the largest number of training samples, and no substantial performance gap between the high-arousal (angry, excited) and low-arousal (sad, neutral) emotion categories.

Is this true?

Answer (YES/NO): NO